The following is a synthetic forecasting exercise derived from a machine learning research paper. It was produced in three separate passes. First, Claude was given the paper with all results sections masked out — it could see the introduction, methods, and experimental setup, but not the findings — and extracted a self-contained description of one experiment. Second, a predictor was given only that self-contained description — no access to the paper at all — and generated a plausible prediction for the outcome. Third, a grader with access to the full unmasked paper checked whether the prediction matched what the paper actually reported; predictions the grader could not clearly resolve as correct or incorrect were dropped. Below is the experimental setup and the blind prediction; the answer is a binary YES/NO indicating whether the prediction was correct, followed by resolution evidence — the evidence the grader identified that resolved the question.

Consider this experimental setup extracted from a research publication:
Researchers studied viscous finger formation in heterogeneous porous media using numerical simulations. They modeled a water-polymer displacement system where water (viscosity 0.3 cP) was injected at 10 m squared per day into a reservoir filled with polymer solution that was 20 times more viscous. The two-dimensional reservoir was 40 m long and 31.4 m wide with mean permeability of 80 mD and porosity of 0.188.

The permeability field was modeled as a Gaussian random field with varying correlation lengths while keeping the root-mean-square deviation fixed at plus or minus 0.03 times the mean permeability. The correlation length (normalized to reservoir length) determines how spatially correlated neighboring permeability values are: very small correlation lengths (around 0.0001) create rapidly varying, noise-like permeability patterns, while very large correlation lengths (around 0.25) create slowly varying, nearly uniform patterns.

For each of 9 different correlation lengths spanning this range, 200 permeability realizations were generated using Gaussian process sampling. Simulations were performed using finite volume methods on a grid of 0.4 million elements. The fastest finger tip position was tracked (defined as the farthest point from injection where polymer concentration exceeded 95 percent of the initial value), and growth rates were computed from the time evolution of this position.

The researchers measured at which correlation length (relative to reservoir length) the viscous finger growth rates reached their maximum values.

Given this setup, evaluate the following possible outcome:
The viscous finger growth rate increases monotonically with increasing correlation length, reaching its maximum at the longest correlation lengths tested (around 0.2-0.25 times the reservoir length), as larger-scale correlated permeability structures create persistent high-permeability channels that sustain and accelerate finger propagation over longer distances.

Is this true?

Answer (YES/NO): NO